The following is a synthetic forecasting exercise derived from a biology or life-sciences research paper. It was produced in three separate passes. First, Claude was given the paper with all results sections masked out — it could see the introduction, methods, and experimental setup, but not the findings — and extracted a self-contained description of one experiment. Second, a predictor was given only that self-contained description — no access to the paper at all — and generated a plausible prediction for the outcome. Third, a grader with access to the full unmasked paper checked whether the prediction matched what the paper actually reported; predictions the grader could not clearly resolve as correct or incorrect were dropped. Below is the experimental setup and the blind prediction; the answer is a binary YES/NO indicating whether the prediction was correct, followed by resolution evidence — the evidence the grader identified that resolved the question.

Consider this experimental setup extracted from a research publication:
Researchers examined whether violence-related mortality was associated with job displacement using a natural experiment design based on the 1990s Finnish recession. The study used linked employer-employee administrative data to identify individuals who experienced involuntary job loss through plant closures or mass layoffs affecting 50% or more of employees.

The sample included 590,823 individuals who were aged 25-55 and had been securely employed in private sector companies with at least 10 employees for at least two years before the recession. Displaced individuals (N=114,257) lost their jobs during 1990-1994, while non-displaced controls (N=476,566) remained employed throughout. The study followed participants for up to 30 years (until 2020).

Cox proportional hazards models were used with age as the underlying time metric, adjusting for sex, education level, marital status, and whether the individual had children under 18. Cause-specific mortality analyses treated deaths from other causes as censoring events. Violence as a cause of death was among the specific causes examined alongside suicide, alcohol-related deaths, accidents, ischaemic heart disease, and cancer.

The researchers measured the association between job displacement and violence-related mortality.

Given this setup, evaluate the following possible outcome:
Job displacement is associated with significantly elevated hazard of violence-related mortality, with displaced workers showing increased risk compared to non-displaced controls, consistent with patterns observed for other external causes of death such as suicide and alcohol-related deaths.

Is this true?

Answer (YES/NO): YES